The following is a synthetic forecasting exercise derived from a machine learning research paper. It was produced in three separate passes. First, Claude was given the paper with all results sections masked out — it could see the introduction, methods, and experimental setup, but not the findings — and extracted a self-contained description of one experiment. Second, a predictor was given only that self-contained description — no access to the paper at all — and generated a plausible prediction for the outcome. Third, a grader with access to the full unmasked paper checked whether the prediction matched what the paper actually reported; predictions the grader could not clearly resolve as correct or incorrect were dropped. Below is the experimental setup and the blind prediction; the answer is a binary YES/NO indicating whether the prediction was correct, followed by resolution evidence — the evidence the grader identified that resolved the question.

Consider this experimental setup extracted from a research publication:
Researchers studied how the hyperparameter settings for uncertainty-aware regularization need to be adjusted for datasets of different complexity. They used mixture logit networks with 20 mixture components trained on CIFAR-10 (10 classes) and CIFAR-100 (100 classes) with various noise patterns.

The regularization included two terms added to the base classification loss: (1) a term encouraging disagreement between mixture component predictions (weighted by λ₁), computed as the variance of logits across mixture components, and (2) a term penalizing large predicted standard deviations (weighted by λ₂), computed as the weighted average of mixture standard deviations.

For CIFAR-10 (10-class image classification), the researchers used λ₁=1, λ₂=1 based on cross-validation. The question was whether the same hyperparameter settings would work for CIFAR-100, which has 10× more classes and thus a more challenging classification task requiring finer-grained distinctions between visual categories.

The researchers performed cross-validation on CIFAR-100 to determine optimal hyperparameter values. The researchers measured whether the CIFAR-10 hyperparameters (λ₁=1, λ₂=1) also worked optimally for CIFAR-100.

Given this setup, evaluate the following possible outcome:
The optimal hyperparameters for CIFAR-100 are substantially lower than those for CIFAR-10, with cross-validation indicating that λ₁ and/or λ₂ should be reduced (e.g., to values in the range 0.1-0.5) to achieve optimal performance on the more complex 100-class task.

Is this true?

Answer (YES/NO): YES